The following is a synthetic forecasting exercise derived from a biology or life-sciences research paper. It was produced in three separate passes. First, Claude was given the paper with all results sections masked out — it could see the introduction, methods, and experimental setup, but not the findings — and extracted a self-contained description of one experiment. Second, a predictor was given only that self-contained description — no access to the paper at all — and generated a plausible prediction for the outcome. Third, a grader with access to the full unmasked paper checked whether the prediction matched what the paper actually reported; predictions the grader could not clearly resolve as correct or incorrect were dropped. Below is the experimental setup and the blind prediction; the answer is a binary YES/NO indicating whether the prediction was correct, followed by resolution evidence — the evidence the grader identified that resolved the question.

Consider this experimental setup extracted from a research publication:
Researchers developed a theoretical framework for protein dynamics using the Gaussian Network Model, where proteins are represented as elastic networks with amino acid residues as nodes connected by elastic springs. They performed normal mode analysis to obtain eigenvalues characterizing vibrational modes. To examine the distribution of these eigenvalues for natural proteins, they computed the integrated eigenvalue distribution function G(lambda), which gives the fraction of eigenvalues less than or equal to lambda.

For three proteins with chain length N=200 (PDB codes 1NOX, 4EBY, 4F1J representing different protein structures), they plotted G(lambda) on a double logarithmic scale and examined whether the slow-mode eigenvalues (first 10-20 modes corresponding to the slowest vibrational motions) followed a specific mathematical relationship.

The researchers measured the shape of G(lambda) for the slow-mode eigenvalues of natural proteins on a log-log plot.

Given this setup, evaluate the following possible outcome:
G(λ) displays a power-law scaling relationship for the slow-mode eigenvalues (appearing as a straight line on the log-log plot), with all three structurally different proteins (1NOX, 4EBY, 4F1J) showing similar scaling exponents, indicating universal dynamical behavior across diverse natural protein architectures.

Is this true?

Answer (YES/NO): NO